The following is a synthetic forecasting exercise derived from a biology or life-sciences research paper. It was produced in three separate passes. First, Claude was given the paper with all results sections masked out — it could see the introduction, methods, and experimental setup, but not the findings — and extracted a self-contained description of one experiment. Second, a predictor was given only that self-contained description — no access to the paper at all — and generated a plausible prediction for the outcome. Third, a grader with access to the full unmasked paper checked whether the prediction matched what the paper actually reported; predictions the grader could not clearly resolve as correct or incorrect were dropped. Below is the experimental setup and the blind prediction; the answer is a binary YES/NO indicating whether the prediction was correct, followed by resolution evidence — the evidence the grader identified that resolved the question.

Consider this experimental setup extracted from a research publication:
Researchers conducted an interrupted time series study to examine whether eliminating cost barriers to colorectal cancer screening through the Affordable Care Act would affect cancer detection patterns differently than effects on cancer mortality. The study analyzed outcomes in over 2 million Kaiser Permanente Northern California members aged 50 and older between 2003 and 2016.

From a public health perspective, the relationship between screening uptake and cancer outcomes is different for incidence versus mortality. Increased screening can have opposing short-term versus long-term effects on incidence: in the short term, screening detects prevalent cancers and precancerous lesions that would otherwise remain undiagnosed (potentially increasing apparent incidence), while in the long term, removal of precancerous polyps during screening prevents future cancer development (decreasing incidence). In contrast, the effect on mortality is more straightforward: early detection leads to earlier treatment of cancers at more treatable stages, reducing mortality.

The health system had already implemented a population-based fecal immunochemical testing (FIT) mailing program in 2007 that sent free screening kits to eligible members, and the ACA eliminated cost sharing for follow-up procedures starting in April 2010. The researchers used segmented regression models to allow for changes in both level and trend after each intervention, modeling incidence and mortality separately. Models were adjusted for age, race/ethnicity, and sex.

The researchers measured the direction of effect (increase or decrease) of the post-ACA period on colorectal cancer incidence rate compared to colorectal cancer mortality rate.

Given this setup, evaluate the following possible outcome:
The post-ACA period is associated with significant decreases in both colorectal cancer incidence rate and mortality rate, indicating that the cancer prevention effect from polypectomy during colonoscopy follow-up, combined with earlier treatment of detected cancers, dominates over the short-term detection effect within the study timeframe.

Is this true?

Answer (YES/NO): YES